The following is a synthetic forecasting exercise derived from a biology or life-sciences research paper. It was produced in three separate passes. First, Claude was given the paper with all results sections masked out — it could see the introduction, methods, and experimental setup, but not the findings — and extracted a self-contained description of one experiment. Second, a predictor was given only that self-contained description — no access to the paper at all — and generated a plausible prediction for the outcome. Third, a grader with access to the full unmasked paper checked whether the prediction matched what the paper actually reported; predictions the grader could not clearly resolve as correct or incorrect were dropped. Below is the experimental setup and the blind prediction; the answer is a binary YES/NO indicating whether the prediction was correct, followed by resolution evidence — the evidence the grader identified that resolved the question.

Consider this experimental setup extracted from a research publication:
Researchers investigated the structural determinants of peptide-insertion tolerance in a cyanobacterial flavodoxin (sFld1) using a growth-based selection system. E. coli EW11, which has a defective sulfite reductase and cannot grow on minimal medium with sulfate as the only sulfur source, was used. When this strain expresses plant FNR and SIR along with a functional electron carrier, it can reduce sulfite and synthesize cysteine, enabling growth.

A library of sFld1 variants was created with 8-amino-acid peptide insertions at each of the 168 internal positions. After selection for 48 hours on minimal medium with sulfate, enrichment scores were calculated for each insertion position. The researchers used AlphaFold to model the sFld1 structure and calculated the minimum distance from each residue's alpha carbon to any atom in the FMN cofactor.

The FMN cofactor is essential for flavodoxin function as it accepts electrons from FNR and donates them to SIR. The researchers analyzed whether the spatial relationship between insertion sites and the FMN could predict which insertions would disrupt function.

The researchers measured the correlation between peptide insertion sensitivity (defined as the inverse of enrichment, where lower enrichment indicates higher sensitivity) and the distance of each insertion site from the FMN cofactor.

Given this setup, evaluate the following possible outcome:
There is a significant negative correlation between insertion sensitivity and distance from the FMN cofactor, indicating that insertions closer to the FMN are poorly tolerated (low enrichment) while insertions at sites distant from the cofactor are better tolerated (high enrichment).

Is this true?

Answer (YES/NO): YES